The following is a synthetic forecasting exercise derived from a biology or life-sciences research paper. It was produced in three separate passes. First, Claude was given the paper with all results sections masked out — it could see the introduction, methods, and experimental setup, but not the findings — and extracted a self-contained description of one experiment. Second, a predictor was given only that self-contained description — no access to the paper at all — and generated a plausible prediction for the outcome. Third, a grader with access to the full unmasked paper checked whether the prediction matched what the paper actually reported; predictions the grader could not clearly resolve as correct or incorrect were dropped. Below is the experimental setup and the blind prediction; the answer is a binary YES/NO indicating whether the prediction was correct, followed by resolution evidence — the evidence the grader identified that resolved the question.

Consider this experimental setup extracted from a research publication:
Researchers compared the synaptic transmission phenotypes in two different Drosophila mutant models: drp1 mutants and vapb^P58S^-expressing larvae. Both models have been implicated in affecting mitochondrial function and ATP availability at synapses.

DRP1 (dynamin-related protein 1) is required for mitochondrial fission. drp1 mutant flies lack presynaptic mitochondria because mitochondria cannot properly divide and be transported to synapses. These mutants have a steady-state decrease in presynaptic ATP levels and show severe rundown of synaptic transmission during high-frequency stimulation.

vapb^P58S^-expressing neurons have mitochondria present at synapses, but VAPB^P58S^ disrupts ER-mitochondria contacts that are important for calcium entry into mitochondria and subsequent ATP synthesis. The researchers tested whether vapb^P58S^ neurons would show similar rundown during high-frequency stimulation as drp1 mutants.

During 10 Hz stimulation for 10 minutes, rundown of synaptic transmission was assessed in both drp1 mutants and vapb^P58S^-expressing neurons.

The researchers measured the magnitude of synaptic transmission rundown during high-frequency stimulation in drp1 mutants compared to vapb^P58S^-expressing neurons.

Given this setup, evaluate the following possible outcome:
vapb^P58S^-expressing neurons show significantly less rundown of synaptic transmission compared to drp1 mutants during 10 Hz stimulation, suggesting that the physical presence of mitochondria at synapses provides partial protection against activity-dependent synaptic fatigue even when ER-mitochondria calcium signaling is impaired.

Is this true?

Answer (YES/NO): YES